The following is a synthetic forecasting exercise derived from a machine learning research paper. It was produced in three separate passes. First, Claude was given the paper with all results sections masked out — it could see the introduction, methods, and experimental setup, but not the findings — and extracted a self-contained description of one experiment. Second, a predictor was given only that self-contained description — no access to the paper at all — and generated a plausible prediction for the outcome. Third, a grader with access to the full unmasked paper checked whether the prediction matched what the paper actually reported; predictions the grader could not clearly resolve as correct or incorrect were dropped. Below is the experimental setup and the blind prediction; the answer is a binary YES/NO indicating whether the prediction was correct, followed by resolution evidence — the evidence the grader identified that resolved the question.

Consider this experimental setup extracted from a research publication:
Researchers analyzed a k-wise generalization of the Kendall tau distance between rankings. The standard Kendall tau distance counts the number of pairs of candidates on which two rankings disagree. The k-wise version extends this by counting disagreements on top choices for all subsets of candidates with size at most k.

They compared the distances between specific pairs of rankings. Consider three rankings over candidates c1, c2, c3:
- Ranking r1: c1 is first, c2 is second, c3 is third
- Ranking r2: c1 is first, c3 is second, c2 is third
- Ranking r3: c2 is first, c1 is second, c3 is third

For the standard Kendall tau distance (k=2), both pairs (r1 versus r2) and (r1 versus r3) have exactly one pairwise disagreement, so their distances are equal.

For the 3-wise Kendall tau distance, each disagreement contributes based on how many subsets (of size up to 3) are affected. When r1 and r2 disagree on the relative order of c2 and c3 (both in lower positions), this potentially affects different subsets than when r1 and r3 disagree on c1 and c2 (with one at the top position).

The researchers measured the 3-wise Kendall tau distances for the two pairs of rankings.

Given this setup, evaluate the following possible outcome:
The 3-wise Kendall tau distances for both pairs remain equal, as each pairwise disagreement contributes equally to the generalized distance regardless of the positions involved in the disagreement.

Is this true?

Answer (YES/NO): NO